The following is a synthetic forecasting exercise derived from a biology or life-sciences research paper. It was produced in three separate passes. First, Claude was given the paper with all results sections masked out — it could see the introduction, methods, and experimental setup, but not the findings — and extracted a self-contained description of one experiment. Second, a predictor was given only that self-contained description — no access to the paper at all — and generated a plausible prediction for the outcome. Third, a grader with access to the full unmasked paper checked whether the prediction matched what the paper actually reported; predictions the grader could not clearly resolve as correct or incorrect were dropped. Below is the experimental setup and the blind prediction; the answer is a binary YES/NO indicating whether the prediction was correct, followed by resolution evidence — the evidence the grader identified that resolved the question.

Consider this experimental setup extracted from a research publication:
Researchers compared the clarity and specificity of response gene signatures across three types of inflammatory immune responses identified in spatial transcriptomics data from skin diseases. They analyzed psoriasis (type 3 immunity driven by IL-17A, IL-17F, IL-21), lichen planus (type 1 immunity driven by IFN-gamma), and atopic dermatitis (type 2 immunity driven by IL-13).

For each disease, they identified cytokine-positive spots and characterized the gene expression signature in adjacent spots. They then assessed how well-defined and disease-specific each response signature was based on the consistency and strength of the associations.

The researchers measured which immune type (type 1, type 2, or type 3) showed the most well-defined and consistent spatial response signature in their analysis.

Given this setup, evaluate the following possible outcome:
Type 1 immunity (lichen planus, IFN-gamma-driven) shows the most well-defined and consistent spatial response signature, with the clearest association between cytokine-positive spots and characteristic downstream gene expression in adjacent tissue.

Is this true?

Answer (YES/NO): NO